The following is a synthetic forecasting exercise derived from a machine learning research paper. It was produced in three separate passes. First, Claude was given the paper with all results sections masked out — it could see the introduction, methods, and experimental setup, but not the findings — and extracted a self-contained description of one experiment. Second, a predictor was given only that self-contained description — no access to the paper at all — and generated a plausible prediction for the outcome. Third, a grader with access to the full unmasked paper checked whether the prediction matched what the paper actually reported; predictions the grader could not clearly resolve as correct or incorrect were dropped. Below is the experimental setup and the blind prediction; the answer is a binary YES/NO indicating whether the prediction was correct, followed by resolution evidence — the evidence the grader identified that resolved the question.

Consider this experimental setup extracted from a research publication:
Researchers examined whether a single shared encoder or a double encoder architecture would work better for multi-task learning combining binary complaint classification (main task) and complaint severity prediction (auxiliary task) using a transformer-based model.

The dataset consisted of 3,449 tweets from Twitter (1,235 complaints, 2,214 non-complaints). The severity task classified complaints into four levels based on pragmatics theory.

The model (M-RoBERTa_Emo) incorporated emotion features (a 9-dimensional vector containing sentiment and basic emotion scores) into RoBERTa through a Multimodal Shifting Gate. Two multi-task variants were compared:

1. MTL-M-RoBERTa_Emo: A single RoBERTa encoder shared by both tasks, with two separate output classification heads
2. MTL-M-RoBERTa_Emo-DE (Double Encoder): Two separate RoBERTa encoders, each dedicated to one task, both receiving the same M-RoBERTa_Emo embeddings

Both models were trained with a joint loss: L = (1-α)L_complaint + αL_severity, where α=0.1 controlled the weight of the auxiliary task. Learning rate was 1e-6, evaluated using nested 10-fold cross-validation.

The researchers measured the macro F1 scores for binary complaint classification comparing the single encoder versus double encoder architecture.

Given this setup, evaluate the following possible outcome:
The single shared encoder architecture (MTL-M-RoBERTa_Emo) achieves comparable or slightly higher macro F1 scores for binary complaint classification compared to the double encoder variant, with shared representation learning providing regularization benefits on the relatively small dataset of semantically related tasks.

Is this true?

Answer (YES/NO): YES